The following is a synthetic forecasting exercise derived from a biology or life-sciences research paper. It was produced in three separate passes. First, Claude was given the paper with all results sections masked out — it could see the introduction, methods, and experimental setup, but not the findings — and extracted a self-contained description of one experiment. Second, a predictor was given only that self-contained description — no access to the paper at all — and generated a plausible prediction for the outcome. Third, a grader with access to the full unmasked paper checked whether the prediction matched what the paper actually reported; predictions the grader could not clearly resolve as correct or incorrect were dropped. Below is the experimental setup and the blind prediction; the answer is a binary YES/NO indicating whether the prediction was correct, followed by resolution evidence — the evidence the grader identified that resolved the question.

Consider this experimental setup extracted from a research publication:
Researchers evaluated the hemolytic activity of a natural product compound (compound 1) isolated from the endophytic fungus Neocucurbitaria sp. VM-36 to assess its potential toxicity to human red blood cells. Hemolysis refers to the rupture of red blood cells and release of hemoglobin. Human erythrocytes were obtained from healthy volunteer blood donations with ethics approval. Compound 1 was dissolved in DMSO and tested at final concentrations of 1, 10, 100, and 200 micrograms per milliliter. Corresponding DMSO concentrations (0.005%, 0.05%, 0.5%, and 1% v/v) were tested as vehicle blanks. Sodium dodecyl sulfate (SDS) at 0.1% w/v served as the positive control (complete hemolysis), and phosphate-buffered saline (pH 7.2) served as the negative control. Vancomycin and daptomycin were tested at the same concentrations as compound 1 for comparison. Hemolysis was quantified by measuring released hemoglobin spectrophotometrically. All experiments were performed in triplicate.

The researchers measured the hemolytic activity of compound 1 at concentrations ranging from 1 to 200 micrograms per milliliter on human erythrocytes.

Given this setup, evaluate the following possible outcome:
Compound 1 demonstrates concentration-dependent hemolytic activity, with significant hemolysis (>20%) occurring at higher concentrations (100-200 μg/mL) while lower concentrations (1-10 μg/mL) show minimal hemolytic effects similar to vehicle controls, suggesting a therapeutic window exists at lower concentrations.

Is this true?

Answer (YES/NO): NO